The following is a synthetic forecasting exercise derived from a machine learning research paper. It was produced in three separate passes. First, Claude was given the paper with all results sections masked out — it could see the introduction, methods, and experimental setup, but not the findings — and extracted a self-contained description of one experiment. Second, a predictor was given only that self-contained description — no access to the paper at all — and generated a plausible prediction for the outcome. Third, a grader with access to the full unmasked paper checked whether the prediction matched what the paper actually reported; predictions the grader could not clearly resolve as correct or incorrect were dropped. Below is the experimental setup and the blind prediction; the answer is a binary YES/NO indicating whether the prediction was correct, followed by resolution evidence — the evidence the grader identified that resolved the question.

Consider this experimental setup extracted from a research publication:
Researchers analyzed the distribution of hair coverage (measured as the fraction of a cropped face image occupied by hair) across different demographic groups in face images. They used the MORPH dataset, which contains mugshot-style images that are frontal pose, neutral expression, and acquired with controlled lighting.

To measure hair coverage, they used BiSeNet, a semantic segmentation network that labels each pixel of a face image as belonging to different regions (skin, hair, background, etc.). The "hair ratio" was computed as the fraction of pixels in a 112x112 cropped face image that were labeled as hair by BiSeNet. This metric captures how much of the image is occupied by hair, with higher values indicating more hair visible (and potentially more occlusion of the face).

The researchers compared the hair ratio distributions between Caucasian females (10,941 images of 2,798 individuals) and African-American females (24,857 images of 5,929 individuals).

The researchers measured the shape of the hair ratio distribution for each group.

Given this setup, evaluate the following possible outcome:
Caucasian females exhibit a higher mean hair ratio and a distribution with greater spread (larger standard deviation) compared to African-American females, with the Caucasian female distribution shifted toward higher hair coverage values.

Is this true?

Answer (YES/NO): NO